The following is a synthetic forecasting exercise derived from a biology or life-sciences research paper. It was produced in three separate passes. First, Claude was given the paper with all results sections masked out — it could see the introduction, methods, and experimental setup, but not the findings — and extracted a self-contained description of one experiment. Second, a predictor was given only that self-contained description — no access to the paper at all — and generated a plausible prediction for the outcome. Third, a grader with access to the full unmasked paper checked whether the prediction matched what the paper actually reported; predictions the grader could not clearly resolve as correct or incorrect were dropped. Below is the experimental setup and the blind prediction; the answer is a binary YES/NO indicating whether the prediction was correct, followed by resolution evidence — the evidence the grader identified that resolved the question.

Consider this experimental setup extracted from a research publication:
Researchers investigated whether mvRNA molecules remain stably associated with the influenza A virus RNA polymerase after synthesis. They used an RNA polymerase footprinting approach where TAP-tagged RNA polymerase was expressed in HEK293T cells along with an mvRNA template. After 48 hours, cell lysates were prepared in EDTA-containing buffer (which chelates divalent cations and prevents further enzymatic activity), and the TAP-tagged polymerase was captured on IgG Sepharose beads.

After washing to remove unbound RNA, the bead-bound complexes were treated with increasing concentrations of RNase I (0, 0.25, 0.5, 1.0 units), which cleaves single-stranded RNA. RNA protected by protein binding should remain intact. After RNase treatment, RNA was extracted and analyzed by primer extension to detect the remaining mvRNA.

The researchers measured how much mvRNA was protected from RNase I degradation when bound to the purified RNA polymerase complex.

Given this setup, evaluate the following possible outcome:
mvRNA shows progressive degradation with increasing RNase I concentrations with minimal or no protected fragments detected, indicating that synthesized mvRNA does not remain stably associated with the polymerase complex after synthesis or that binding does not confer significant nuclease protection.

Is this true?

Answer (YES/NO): NO